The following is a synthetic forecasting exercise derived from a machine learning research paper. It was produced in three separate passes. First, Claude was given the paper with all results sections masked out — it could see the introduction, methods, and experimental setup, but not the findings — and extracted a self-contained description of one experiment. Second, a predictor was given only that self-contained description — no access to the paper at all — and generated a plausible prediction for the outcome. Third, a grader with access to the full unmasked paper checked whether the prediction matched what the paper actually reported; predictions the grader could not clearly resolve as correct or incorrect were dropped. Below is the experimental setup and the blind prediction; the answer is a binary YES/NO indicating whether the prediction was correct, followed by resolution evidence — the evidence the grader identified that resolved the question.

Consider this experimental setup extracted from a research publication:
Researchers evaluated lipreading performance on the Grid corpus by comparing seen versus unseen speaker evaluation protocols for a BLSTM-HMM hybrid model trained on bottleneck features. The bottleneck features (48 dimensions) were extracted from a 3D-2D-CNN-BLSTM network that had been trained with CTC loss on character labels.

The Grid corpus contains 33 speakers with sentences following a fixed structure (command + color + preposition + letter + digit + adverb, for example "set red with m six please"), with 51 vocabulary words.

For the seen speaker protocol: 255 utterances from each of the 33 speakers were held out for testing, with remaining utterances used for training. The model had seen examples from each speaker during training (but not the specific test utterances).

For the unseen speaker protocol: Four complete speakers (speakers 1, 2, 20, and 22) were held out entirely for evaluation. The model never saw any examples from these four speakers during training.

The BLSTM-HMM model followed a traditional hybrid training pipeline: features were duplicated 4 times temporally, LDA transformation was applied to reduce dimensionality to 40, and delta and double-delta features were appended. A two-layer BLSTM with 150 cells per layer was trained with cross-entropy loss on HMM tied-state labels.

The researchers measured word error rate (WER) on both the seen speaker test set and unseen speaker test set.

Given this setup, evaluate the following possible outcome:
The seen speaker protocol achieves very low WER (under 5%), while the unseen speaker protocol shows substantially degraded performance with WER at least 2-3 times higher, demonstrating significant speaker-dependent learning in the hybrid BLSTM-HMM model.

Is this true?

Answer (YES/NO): NO